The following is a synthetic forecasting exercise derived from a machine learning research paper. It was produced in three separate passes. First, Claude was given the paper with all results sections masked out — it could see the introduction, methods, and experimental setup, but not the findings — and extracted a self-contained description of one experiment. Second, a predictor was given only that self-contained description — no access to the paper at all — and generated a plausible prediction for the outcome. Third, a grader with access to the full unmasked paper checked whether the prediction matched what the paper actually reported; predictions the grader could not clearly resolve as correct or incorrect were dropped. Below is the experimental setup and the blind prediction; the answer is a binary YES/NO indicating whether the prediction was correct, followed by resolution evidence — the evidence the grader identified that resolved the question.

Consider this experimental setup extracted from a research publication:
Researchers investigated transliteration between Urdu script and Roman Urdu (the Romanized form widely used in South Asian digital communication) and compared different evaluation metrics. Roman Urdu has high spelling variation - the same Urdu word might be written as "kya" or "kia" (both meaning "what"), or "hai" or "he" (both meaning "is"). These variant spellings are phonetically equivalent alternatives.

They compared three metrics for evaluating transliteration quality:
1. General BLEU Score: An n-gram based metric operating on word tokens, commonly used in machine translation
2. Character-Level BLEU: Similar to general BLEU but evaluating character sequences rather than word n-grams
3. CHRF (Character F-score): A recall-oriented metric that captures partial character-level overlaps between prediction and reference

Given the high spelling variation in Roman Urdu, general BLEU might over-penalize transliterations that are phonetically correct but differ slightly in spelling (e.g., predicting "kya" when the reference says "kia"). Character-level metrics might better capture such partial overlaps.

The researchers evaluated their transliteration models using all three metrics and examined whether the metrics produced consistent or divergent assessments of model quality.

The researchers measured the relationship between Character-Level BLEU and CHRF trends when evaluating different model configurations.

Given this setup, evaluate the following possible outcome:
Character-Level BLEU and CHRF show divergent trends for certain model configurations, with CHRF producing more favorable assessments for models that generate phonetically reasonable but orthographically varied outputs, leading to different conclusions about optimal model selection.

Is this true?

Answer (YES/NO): NO